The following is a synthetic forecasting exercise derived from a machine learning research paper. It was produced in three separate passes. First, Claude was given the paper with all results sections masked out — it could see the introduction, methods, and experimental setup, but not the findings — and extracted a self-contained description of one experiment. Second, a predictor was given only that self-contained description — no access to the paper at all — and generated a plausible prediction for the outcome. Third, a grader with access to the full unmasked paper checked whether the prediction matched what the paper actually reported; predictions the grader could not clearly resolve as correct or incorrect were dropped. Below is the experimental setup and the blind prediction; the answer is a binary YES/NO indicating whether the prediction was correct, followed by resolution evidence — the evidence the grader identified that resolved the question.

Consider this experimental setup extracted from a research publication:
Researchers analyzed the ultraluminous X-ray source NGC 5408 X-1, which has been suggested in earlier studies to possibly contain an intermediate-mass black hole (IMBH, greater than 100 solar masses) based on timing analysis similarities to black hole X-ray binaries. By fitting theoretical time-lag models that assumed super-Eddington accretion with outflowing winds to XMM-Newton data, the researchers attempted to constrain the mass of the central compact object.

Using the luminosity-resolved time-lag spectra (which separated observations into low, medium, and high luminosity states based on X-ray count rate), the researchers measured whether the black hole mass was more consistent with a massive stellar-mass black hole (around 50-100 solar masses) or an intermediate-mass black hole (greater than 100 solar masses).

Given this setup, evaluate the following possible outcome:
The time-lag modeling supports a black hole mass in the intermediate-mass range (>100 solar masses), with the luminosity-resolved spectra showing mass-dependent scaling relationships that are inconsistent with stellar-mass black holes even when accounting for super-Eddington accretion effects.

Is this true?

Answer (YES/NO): NO